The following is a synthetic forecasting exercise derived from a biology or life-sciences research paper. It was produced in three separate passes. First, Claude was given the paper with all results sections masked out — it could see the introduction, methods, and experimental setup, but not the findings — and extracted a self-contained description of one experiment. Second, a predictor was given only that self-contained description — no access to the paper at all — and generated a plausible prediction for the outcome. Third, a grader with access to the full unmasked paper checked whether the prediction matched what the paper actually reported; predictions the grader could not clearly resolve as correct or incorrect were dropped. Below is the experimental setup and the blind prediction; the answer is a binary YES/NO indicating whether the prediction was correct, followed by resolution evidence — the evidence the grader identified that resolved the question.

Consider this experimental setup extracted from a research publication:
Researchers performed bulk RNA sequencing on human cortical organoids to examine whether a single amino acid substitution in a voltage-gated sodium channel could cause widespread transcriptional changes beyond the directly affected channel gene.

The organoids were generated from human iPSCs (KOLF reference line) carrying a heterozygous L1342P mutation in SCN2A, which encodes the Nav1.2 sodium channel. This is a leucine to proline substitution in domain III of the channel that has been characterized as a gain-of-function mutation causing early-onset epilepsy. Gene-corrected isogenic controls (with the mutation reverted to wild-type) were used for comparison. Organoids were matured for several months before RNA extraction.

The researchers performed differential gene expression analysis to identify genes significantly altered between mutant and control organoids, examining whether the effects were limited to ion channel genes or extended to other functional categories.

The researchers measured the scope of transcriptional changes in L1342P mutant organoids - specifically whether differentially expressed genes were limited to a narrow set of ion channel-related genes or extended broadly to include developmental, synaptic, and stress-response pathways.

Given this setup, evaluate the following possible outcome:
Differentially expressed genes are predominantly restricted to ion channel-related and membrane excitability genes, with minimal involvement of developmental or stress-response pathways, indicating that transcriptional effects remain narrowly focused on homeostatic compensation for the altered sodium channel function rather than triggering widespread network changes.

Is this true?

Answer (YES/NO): NO